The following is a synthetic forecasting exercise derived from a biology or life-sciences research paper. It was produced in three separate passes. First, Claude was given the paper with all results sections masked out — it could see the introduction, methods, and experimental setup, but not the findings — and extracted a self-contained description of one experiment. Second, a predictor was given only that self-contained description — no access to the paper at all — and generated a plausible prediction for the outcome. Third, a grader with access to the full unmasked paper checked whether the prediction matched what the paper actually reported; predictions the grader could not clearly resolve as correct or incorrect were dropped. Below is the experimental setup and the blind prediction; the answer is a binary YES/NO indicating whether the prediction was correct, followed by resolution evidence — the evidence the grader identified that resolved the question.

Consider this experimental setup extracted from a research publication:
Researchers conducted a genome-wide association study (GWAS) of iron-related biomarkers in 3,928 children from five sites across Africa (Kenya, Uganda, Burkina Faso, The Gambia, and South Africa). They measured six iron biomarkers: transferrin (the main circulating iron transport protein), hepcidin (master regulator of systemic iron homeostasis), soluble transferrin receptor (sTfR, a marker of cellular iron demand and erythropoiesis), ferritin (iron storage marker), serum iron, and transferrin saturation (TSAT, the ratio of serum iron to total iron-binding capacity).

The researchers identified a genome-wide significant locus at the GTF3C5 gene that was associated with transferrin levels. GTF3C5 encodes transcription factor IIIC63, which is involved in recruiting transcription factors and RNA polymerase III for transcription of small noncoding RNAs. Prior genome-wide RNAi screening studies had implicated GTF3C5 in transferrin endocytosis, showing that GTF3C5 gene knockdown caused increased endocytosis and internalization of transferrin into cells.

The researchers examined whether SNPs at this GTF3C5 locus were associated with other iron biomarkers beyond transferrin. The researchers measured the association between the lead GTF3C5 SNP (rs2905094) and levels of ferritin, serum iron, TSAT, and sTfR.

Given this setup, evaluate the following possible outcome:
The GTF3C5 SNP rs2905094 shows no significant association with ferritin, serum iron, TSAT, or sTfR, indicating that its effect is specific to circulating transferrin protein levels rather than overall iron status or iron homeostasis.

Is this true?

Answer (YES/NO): NO